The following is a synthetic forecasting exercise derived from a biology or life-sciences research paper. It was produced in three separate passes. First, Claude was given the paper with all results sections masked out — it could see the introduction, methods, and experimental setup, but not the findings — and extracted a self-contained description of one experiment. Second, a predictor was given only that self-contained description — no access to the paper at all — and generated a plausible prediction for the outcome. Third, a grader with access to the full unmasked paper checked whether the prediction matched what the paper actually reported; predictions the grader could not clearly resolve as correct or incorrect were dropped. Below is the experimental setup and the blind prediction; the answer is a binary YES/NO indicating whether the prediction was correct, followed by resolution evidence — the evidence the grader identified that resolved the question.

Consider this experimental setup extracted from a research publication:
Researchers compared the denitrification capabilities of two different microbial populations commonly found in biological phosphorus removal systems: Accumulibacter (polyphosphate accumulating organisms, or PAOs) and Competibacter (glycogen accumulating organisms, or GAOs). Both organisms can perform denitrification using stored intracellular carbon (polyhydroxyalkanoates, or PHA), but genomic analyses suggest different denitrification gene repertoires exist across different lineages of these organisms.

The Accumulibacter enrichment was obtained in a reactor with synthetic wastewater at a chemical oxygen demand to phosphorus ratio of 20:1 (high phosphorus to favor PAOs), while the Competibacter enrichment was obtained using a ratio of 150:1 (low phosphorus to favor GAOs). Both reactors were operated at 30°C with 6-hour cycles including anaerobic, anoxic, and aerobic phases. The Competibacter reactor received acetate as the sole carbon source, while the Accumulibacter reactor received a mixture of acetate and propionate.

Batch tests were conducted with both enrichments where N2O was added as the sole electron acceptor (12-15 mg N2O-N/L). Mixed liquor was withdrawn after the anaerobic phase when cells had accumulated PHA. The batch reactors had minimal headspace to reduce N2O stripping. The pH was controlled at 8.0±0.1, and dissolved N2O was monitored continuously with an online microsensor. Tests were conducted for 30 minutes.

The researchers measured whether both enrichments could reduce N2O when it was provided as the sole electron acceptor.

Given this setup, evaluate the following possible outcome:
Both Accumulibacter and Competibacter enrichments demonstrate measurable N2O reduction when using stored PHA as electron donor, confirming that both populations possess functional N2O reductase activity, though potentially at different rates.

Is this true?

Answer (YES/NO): YES